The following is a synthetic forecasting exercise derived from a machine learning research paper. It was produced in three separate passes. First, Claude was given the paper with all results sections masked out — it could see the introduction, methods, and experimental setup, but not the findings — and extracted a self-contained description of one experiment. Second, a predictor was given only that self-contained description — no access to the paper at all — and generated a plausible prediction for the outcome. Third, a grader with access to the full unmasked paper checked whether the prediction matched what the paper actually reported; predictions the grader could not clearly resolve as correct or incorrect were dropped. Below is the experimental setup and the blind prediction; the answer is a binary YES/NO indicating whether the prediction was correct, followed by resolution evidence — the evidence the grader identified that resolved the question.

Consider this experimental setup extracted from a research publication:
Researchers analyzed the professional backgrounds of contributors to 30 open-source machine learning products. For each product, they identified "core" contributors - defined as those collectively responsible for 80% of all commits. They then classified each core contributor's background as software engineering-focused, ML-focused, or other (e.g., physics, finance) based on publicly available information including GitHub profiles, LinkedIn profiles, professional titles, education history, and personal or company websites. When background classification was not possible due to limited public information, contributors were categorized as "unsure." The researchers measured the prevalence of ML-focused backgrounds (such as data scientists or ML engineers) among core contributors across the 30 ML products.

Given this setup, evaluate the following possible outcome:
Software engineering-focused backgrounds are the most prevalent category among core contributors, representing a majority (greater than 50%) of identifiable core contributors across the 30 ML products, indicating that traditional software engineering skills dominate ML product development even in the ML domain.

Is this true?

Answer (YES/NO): YES